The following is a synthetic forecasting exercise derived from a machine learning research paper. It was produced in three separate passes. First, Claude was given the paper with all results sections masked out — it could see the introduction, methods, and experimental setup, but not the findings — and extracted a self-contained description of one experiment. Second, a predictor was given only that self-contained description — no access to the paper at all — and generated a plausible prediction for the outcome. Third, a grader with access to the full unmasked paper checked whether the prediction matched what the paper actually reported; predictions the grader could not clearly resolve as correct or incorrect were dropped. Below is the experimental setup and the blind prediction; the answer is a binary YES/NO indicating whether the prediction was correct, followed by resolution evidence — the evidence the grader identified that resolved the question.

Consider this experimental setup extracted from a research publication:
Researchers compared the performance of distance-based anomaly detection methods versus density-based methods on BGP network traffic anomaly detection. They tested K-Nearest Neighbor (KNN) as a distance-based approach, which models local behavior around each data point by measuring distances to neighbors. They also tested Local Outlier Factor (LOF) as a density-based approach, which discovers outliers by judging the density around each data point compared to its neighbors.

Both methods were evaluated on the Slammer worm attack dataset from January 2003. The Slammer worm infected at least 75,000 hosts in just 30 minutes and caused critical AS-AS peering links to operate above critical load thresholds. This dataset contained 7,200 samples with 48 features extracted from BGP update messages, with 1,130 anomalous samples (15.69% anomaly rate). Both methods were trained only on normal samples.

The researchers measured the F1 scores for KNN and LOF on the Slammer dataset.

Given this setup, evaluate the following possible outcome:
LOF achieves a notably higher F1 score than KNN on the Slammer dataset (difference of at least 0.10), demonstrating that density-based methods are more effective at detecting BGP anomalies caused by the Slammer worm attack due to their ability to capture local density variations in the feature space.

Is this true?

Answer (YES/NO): NO